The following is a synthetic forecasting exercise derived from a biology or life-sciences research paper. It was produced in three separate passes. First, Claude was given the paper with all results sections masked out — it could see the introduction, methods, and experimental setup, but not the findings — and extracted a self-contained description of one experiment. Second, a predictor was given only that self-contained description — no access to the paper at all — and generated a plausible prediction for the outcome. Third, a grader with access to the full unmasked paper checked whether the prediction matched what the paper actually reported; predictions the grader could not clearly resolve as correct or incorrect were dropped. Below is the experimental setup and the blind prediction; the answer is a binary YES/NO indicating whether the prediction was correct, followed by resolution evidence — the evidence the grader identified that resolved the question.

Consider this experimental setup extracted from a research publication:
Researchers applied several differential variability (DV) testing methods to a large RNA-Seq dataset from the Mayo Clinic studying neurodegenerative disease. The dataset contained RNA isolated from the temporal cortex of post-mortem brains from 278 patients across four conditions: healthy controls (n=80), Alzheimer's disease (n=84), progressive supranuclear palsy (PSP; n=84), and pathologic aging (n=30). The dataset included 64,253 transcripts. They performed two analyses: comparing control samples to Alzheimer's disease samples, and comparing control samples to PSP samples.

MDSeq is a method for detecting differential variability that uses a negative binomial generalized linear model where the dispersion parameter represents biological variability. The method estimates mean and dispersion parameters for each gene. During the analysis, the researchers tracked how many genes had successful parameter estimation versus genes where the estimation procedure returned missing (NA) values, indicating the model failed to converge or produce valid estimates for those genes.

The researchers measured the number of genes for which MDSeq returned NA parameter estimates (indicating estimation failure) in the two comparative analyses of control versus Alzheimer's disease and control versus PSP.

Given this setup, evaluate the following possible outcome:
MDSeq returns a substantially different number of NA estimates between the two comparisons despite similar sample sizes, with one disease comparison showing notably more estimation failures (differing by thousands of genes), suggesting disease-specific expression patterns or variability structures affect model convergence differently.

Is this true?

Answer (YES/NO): NO